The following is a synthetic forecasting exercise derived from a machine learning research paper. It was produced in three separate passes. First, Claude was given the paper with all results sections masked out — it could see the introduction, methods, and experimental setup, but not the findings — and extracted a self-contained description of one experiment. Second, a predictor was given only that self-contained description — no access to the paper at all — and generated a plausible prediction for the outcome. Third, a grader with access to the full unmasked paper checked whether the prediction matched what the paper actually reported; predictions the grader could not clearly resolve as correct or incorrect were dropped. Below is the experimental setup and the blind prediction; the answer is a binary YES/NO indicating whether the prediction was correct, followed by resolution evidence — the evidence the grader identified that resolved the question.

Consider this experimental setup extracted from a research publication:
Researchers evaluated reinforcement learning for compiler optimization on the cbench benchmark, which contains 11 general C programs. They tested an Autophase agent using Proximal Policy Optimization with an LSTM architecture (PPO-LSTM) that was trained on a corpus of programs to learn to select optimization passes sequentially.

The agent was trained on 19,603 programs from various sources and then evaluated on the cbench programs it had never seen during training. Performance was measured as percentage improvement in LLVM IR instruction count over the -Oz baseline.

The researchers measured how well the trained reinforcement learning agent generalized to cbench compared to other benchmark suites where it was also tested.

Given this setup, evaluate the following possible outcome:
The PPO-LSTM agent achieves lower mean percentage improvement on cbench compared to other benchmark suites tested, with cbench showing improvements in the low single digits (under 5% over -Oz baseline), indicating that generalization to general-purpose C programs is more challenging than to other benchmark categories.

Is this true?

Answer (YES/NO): NO